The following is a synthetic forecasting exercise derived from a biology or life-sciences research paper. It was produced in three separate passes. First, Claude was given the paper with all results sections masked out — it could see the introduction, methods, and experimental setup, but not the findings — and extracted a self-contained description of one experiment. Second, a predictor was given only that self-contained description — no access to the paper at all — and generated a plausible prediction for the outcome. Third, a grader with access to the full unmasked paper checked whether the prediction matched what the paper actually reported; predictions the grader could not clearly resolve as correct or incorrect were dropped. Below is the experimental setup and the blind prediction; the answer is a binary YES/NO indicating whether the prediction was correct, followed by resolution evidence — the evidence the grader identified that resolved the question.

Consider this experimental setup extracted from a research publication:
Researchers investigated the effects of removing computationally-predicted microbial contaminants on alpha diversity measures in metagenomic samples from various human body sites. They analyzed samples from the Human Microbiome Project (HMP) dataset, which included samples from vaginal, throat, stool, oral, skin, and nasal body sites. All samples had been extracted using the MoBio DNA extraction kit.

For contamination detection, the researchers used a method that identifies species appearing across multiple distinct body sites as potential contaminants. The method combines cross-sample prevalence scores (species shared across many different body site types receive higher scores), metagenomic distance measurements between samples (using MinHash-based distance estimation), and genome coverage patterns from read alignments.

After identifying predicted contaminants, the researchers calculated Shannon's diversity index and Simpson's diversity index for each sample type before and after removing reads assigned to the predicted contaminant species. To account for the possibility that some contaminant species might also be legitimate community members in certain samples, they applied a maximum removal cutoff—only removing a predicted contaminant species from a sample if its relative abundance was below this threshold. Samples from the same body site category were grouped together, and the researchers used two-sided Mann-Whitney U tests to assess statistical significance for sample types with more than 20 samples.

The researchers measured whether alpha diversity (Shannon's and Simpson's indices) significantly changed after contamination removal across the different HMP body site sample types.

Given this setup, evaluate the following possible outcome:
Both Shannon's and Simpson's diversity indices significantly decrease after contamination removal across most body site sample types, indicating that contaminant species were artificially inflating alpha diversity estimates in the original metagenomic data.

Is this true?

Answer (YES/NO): NO